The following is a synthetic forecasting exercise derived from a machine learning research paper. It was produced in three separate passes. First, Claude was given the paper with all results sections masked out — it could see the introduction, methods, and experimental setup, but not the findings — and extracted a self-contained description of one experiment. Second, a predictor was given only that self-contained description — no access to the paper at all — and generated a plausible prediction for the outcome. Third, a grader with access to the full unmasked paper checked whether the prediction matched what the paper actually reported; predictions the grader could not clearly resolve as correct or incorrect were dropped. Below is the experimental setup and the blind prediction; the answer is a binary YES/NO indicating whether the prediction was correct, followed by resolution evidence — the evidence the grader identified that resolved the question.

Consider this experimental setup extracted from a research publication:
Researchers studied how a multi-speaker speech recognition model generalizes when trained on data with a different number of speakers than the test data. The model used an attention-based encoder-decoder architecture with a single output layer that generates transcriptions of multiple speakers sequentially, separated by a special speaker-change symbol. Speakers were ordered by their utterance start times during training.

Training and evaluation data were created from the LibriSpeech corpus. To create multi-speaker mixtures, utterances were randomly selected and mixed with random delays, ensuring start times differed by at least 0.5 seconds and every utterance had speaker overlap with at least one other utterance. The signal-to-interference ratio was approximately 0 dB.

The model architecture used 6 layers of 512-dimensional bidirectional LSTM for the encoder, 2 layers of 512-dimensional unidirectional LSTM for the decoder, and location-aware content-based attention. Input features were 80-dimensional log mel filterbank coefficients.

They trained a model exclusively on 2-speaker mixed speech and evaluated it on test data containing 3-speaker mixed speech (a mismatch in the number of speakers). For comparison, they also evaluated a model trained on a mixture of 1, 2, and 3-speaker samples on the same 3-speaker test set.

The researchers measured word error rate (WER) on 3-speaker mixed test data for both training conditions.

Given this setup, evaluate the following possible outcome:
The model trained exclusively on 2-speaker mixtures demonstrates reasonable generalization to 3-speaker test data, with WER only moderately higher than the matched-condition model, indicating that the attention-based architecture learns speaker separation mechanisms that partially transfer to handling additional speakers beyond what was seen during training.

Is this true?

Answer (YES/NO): NO